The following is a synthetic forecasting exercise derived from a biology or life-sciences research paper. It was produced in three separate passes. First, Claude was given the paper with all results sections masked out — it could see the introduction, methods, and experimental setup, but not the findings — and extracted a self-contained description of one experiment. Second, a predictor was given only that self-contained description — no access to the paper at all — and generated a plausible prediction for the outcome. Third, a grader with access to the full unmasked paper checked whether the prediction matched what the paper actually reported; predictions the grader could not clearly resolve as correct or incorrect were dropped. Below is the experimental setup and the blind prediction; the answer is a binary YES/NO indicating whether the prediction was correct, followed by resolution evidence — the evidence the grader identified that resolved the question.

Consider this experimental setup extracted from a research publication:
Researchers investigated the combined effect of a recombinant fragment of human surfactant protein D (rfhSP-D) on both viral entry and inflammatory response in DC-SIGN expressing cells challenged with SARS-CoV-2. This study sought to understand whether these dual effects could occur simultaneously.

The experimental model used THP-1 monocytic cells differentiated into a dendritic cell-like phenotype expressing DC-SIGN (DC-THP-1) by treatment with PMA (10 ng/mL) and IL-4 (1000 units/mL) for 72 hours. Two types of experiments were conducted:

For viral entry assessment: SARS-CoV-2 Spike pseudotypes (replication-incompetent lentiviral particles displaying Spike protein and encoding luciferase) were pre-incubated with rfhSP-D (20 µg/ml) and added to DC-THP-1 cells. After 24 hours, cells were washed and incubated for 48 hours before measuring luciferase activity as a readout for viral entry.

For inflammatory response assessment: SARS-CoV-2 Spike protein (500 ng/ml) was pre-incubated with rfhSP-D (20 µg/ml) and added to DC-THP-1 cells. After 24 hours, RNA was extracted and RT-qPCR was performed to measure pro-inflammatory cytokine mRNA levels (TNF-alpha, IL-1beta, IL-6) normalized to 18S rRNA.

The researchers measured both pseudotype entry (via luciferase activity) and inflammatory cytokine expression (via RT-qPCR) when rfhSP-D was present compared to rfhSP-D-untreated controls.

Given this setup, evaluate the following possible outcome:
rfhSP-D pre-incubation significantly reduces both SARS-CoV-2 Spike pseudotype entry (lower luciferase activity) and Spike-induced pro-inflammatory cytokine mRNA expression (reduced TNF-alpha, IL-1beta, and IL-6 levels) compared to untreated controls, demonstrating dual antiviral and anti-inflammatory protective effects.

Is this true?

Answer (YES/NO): NO